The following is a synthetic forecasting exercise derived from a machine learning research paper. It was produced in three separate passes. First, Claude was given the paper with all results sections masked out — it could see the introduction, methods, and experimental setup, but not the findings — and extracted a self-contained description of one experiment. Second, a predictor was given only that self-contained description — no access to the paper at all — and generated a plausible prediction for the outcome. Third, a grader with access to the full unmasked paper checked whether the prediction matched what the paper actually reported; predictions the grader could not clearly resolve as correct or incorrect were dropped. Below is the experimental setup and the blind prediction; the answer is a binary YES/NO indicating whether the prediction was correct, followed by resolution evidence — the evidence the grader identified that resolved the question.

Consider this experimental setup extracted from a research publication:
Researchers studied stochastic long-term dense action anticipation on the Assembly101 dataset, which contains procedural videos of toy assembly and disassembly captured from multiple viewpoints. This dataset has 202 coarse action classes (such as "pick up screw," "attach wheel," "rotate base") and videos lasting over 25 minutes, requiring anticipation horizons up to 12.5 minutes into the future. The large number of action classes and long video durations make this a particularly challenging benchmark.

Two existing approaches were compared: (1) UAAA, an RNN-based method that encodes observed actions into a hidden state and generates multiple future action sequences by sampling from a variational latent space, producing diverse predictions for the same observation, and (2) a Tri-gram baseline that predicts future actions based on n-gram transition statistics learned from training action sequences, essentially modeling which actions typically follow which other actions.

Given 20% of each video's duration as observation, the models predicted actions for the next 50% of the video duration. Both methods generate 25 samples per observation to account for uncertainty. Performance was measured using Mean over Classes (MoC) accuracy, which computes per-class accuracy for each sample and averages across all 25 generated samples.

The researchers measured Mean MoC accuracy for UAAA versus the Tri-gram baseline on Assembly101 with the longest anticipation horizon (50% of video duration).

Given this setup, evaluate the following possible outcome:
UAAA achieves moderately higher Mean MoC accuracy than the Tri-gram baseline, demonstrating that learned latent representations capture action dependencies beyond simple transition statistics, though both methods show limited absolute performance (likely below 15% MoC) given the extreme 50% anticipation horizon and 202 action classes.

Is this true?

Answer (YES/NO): NO